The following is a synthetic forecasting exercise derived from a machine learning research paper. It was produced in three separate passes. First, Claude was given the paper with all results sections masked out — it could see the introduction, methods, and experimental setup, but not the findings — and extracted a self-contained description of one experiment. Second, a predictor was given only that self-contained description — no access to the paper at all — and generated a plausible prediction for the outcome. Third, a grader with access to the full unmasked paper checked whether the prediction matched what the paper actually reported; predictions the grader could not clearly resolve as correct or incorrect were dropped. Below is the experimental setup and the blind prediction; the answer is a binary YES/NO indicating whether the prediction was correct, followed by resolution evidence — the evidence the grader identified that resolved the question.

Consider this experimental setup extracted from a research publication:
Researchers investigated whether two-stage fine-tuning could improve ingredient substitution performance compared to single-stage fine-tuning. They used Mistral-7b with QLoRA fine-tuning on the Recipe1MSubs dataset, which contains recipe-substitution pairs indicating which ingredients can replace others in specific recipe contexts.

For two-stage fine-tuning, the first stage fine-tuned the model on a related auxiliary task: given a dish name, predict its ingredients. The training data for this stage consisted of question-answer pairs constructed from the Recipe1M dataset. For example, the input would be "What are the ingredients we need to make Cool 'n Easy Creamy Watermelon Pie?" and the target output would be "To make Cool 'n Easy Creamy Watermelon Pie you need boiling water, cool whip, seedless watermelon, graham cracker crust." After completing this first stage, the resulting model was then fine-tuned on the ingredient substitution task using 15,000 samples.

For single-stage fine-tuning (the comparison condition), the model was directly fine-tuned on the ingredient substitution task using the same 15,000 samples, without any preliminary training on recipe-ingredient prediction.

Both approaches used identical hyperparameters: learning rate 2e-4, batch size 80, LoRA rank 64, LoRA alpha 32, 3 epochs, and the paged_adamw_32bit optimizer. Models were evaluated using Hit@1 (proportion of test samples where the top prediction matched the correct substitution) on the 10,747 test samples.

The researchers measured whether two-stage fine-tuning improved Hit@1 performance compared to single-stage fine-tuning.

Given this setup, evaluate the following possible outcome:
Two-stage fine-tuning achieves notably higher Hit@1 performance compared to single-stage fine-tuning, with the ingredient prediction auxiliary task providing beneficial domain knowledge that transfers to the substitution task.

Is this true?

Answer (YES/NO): NO